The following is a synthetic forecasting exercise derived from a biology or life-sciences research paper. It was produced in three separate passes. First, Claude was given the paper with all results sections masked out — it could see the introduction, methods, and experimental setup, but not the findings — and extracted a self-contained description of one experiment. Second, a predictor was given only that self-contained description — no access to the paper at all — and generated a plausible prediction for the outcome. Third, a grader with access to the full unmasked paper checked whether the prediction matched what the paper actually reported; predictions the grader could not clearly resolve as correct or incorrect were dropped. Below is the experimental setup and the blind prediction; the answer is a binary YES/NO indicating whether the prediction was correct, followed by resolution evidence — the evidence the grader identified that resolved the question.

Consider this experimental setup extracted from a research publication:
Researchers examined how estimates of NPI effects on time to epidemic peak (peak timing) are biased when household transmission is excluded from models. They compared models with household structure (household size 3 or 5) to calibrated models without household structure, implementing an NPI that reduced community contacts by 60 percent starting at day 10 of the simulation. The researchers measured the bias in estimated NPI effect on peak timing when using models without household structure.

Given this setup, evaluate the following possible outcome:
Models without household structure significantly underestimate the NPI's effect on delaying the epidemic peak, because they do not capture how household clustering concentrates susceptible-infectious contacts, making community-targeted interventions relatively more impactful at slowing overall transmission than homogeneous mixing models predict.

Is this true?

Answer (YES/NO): NO